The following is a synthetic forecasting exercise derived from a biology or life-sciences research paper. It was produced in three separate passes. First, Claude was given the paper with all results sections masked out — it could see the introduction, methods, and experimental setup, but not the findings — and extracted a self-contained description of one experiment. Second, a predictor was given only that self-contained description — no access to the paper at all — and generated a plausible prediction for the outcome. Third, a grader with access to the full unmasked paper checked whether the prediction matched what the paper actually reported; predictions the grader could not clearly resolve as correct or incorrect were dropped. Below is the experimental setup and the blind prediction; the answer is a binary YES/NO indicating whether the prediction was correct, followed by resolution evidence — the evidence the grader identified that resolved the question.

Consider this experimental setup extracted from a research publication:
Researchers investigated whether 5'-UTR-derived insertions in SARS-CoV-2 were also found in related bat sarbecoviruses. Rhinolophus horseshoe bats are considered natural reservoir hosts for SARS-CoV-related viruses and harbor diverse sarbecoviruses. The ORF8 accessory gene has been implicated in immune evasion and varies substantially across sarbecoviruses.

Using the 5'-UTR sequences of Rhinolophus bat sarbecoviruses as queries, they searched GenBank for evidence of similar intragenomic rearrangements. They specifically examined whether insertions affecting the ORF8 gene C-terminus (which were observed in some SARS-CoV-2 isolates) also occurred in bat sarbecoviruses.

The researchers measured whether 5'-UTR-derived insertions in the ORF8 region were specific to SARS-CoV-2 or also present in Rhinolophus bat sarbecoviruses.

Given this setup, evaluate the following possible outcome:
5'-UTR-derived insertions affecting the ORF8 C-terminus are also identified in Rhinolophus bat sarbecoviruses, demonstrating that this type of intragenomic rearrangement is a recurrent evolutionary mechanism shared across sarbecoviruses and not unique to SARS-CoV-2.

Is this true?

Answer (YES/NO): YES